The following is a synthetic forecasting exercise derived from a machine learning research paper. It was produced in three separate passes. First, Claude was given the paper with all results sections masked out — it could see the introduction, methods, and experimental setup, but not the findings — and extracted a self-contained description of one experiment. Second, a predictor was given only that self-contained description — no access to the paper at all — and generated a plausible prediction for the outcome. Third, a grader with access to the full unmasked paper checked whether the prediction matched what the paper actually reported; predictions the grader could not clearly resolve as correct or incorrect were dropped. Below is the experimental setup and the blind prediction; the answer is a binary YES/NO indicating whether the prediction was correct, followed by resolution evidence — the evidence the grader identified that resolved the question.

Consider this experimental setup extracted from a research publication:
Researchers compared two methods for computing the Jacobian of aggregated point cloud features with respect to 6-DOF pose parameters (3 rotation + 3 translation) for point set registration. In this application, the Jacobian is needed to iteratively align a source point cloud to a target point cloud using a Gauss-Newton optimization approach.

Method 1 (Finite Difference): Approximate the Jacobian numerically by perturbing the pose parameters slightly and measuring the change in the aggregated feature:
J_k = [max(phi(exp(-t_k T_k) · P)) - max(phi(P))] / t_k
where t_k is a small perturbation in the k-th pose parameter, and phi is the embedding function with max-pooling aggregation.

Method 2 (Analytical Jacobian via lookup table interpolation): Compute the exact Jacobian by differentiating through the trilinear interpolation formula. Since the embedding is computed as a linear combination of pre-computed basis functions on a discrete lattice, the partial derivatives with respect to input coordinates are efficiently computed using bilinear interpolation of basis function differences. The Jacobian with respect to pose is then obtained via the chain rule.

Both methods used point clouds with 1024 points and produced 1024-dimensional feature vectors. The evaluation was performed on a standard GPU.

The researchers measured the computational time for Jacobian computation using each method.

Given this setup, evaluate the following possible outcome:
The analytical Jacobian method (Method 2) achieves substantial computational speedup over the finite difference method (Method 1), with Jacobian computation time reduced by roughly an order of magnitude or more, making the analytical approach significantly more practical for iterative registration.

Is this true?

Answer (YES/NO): YES